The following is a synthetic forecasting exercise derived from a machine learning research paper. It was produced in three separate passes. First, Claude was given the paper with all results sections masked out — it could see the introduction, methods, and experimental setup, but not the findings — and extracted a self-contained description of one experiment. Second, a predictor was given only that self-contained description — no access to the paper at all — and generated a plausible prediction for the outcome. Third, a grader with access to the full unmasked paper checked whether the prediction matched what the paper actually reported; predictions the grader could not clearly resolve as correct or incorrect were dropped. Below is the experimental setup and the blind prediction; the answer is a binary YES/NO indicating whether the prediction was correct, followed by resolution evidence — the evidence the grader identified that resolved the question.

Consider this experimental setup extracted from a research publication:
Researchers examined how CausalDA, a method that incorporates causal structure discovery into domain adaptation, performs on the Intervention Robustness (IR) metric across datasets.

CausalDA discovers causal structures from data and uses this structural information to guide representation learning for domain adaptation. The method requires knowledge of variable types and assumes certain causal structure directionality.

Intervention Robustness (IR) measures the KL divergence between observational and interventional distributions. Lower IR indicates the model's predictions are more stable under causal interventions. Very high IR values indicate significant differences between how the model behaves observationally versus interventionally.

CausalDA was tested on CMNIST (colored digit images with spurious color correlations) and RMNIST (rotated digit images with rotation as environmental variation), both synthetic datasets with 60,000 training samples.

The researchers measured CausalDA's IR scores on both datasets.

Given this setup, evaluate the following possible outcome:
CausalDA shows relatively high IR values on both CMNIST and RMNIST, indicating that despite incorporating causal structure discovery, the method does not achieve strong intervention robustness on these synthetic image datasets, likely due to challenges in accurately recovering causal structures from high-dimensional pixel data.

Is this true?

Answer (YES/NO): YES